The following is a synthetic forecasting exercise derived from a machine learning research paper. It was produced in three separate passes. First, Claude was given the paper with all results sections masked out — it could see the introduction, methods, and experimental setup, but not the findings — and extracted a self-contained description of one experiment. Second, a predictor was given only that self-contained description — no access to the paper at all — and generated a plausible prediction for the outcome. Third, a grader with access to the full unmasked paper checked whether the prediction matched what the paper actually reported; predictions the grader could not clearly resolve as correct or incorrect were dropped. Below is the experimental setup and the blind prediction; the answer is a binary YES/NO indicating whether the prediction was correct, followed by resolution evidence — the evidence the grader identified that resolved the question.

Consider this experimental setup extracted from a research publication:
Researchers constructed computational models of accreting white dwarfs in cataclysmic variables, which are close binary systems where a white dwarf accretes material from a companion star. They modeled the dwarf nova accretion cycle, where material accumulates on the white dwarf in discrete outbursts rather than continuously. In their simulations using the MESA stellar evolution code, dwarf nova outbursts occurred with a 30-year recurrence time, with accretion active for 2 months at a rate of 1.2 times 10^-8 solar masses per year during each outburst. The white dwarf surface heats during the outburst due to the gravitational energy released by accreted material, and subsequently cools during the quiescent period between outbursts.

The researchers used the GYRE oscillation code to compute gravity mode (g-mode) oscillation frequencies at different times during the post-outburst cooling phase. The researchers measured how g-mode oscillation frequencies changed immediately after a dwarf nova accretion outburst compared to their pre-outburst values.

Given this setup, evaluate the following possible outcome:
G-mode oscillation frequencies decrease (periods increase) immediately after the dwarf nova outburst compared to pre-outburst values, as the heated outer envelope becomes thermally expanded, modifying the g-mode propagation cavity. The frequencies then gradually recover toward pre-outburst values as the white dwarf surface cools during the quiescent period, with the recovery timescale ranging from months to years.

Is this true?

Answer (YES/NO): NO